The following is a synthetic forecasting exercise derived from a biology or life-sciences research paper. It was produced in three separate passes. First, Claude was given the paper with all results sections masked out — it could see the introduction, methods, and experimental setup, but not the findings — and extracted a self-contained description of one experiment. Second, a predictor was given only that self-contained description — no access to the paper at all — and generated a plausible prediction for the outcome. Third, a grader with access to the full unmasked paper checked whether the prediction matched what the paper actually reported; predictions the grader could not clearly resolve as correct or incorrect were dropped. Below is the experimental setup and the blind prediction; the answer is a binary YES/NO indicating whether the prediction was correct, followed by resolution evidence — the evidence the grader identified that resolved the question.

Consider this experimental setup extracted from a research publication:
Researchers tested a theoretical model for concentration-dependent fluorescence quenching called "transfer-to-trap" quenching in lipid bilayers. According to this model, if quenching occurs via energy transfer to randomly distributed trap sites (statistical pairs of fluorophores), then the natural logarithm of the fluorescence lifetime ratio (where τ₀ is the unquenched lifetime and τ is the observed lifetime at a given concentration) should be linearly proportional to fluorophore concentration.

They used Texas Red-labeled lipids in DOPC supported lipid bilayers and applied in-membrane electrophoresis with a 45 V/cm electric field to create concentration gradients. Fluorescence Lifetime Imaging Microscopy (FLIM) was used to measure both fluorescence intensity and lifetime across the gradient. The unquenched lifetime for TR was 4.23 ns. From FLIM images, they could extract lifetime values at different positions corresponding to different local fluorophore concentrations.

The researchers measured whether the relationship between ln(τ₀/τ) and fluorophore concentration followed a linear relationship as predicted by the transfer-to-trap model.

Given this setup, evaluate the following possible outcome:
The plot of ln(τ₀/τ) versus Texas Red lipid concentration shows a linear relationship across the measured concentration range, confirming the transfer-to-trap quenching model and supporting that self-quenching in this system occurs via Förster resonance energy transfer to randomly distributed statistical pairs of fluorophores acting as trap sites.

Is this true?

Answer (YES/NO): YES